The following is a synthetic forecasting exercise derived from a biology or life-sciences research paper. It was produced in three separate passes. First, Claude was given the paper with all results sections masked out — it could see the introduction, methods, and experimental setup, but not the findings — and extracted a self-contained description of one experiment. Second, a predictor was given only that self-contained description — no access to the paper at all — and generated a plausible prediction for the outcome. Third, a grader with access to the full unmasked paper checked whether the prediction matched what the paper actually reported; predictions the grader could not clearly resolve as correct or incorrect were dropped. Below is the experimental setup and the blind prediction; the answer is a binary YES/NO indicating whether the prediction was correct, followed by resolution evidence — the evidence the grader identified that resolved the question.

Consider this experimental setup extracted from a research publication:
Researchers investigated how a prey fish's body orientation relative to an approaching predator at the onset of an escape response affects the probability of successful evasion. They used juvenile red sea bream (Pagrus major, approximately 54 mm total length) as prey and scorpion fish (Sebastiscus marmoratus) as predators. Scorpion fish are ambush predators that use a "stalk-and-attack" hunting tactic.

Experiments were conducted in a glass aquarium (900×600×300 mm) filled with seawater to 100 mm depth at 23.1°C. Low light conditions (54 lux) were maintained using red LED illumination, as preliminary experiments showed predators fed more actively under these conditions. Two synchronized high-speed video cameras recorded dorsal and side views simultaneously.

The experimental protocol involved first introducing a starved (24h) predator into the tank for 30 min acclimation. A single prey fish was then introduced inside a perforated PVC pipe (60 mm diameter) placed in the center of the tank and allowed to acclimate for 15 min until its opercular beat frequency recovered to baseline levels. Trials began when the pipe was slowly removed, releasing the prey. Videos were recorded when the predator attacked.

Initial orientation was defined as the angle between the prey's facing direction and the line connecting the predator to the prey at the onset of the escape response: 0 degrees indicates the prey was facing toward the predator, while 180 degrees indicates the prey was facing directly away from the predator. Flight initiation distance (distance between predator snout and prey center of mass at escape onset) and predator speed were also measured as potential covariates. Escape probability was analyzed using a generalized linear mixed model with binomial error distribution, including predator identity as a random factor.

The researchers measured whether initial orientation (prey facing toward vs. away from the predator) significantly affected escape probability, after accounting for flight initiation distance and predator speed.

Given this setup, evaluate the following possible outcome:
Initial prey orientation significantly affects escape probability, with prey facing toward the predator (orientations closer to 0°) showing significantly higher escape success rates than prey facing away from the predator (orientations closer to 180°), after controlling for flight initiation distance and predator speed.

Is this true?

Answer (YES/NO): NO